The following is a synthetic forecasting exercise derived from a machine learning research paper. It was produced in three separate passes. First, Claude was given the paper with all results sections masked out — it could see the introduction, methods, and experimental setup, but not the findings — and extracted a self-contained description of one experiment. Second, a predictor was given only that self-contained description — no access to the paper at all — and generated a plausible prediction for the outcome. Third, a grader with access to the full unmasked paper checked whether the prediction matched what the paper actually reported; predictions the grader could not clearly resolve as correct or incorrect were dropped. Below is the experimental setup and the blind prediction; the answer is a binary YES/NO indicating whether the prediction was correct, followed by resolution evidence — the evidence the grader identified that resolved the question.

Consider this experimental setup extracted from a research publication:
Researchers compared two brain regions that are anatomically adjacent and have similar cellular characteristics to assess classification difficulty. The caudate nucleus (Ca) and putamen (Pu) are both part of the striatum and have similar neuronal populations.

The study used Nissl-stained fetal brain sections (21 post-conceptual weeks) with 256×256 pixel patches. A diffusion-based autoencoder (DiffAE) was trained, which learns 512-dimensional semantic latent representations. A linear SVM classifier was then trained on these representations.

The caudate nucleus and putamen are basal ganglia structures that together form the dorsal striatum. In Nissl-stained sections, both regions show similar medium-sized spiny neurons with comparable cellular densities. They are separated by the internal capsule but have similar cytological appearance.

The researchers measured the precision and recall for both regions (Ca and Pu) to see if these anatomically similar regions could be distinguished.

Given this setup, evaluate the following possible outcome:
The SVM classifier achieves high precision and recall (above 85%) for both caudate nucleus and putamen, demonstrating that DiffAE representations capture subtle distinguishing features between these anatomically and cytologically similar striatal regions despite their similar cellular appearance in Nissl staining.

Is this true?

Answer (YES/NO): NO